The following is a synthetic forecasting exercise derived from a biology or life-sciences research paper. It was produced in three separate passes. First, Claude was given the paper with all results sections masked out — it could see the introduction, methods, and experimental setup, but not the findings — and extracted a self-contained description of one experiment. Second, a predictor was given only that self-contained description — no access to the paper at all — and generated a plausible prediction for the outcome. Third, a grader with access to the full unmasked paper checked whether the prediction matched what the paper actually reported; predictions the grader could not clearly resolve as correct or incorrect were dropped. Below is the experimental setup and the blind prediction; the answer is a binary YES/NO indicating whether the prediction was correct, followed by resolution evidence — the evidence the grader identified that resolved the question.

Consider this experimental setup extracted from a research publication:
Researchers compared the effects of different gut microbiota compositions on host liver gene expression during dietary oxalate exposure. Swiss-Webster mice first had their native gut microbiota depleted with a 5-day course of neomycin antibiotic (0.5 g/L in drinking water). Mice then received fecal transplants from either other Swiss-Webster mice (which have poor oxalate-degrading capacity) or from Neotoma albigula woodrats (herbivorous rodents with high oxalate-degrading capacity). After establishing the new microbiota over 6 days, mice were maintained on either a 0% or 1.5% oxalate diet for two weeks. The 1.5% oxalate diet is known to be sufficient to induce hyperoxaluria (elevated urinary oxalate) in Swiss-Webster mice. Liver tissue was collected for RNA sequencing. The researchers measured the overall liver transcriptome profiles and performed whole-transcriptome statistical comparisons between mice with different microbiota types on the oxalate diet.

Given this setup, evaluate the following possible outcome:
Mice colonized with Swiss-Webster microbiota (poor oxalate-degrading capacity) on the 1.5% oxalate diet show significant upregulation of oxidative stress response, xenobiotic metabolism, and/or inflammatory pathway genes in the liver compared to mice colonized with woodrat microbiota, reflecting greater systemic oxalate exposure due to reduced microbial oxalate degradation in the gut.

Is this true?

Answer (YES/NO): NO